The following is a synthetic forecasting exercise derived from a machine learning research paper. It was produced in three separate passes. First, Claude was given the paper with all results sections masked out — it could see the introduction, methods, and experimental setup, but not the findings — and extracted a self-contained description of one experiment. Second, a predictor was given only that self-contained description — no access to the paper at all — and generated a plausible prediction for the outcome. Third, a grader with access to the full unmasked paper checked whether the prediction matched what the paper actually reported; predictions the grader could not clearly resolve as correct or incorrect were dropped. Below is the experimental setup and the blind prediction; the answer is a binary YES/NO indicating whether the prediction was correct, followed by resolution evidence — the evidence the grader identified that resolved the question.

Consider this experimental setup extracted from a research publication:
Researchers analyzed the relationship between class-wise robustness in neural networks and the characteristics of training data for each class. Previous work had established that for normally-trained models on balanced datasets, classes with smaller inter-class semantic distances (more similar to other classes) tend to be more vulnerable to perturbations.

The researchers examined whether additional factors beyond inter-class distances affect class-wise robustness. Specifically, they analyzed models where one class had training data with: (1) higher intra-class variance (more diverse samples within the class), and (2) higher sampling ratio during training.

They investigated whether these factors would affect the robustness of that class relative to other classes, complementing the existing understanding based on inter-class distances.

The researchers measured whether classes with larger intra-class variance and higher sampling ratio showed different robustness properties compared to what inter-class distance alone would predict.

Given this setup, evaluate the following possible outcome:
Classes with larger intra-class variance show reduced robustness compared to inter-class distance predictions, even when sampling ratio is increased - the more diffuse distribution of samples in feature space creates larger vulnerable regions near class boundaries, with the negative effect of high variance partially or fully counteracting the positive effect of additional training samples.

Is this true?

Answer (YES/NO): NO